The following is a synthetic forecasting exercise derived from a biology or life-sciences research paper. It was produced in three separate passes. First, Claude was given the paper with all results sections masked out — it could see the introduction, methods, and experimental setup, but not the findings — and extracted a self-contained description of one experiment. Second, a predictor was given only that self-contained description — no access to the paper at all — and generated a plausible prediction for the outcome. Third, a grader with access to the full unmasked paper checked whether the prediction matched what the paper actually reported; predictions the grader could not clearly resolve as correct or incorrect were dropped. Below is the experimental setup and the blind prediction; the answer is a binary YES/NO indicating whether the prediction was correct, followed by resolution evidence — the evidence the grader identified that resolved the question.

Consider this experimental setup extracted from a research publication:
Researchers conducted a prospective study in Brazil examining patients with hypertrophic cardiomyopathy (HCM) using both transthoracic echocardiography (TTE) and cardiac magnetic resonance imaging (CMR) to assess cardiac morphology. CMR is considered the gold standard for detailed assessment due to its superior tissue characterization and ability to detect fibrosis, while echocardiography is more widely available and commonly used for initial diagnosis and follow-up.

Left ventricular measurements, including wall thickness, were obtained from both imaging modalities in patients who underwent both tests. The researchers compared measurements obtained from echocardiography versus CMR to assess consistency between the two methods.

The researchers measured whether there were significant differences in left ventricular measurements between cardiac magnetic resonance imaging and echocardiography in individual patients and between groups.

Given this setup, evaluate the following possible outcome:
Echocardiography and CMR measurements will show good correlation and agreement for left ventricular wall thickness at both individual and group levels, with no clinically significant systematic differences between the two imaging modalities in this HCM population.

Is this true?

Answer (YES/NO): YES